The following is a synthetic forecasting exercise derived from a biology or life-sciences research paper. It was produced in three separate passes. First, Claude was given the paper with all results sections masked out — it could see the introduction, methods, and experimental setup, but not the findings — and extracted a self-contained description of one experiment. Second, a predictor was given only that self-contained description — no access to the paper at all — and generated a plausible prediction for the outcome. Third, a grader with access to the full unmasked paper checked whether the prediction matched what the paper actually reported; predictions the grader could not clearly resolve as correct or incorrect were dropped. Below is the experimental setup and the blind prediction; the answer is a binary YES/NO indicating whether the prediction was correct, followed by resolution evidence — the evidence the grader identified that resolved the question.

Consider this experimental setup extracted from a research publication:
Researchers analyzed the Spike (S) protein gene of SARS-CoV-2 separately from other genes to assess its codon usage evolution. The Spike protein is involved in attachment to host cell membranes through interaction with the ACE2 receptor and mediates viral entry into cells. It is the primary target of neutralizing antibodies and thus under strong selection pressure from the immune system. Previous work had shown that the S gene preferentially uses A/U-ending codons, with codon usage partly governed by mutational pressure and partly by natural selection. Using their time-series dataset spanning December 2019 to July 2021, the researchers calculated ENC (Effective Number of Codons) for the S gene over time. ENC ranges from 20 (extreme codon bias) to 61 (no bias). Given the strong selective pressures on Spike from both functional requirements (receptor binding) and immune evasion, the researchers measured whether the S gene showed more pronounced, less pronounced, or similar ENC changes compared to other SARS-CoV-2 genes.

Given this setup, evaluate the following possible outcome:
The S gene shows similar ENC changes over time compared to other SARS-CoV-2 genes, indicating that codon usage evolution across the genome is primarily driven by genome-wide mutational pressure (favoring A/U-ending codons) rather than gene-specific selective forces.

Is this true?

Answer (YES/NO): NO